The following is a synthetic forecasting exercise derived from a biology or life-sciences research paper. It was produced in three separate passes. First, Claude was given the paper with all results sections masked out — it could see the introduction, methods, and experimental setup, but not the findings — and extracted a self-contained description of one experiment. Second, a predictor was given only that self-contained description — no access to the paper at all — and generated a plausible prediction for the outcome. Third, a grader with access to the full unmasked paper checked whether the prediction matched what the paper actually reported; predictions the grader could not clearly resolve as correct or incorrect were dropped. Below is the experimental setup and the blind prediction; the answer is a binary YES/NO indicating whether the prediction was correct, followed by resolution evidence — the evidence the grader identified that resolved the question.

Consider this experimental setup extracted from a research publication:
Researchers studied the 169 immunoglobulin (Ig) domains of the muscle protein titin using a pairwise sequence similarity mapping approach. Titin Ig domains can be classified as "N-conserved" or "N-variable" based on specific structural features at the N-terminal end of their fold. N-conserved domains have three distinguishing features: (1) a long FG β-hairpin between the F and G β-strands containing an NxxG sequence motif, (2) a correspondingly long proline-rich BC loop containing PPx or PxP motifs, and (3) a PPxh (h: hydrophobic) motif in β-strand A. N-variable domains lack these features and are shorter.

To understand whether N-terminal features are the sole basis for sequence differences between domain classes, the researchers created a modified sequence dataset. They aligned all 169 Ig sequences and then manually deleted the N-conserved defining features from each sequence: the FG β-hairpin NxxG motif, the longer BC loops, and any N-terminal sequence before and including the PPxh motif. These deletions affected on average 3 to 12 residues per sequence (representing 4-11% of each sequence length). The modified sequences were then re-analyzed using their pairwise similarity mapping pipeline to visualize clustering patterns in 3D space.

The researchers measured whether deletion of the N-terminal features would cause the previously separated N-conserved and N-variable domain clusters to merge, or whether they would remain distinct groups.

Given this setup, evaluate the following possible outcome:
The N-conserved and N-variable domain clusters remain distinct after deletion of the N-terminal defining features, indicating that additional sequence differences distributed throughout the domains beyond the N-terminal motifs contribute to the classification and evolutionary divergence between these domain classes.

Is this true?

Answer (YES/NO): YES